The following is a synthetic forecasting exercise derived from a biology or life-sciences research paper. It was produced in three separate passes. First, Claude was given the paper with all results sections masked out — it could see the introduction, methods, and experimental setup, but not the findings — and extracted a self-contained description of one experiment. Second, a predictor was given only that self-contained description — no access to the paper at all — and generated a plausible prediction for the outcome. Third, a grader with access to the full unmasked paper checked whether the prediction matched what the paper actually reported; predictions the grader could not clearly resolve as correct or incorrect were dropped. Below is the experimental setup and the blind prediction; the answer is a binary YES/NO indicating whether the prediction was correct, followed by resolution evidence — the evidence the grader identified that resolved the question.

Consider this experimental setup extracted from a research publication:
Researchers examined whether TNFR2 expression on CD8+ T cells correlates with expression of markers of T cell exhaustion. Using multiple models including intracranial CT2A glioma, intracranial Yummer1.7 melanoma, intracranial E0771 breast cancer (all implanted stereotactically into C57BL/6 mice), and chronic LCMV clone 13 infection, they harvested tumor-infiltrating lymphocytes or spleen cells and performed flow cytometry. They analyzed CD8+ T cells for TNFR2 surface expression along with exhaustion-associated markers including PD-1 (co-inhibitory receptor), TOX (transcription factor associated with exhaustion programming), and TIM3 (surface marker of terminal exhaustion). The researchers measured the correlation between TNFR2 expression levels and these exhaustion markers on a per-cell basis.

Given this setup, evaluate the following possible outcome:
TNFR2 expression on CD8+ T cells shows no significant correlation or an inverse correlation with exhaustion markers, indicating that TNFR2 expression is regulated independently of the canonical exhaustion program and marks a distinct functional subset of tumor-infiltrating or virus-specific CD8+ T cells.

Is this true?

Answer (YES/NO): NO